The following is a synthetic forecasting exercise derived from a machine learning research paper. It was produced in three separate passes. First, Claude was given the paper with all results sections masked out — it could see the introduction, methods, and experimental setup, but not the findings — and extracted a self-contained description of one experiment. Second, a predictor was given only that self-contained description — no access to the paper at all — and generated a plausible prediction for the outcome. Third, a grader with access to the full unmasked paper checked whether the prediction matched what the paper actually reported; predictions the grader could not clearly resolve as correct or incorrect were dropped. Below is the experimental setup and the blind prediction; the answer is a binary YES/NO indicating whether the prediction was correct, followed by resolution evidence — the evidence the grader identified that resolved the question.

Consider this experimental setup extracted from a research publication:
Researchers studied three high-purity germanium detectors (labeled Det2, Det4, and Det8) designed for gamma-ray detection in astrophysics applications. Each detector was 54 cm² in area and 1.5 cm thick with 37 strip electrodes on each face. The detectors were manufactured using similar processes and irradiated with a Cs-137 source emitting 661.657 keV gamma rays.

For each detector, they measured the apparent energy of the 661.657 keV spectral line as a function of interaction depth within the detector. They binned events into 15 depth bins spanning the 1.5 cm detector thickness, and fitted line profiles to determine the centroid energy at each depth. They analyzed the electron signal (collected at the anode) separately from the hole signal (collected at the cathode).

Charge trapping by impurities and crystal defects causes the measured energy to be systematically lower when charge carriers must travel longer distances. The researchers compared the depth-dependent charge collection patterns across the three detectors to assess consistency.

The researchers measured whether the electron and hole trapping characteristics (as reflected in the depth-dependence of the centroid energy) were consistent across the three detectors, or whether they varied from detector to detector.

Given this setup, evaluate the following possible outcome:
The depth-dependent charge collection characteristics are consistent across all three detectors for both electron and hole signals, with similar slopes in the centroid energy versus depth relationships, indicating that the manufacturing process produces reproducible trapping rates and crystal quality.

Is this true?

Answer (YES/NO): NO